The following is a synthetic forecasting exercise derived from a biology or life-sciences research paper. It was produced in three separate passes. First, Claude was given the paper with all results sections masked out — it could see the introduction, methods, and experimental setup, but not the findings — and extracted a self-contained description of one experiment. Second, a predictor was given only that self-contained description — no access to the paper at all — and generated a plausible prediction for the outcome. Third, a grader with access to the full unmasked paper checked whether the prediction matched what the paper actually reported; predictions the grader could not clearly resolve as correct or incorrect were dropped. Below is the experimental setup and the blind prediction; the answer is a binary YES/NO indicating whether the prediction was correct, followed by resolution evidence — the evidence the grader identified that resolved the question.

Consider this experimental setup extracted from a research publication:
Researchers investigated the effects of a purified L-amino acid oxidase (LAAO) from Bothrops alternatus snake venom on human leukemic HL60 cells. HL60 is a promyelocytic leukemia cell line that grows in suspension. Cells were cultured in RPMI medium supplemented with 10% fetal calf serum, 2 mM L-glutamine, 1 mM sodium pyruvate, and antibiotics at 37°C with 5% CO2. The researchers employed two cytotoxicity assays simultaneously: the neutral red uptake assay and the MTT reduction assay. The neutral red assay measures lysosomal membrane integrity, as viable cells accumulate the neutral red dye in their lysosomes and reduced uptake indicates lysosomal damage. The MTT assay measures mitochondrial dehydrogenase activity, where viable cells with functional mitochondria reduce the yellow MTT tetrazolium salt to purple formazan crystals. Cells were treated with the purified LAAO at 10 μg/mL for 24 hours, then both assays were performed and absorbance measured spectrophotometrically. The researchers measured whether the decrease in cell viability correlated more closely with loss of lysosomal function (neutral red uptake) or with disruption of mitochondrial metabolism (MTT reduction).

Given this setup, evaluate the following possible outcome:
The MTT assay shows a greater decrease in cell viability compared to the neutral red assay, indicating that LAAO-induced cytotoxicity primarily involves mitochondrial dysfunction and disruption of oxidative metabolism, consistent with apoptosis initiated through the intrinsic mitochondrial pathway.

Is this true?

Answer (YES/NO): NO